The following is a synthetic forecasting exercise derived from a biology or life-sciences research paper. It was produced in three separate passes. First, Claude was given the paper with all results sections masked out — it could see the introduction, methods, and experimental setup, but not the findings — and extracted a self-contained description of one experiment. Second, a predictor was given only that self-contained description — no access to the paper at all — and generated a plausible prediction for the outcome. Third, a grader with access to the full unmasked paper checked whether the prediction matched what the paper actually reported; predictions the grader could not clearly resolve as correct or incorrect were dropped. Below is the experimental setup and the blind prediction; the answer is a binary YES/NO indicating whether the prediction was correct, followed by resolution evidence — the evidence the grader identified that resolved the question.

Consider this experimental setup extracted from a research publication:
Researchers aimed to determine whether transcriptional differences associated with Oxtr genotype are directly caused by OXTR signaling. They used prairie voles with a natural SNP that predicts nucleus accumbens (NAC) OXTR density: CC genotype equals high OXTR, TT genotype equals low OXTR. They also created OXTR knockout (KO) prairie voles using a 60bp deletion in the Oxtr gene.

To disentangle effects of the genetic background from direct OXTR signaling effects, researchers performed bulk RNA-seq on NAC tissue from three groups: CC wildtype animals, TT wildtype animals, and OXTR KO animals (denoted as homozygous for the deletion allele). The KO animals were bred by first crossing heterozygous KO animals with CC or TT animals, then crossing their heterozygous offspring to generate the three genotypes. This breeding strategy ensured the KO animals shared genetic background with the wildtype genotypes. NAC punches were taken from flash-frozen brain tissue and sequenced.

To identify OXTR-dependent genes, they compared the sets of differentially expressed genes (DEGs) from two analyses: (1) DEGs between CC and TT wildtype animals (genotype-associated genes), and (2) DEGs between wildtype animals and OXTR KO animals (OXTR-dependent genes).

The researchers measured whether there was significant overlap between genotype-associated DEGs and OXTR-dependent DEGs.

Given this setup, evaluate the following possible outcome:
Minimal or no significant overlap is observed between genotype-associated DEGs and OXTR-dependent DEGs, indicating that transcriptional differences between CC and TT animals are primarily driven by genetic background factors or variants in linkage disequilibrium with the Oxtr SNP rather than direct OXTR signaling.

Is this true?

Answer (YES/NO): NO